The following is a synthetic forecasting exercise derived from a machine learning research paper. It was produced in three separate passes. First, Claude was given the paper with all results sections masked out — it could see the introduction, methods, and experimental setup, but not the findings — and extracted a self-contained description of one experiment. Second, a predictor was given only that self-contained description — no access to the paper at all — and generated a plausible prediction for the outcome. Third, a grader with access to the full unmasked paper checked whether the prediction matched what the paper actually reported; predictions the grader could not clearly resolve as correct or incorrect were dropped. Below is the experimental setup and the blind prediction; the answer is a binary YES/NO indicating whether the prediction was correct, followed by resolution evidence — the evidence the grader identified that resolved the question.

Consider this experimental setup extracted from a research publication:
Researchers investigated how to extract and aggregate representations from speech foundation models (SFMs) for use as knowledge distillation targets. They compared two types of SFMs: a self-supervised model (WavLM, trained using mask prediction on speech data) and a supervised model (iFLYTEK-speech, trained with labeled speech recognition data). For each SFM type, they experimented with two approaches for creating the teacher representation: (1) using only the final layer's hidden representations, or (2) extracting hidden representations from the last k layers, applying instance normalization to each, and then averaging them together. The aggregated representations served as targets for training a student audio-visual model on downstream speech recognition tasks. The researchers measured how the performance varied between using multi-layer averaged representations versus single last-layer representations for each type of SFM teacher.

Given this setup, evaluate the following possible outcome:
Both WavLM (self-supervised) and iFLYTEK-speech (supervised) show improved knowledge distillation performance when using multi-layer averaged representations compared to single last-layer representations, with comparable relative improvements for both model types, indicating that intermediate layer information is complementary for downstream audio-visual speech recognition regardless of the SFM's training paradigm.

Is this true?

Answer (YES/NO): NO